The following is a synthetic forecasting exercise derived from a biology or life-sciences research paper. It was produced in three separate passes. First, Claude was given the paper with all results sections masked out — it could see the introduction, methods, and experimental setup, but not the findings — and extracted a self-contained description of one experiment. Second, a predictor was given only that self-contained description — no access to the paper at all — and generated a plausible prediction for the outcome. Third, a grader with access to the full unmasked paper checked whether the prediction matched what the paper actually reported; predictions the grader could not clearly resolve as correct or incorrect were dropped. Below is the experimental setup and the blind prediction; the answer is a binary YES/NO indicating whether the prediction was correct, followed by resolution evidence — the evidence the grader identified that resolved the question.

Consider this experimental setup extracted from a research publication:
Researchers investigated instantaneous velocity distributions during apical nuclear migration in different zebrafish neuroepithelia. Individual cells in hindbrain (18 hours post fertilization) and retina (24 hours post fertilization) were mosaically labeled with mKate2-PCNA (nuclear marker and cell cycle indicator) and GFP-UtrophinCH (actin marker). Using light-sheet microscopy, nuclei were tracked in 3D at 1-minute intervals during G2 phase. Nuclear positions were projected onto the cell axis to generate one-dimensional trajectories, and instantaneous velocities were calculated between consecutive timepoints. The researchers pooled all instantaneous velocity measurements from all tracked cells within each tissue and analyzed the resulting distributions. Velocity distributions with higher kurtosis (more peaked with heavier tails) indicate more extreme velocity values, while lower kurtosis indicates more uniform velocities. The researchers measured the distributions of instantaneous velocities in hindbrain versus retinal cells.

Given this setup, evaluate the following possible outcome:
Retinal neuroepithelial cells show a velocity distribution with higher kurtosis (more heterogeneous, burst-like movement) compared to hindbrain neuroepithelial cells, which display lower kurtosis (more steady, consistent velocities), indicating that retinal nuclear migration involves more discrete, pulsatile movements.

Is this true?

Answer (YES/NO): YES